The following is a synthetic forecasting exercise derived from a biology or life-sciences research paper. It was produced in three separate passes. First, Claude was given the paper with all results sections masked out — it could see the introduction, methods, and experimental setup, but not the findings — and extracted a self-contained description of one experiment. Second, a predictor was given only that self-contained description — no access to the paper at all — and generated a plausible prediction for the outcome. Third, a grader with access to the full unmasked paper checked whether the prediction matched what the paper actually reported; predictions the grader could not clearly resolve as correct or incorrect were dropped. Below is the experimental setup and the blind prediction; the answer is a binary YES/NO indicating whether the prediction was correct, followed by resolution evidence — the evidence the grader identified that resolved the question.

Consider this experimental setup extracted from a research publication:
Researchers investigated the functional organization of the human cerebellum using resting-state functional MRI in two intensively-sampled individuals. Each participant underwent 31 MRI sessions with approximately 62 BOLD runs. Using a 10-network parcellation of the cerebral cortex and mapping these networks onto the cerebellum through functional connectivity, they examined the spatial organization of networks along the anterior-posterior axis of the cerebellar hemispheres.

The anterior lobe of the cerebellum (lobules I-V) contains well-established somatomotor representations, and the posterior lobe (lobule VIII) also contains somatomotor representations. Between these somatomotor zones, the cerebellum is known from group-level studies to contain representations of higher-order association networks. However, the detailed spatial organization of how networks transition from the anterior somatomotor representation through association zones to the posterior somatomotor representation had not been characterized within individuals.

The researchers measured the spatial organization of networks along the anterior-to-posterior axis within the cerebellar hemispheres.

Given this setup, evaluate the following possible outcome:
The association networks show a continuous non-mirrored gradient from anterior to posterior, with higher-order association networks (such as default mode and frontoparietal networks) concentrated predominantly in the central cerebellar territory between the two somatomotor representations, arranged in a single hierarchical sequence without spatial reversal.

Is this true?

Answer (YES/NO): NO